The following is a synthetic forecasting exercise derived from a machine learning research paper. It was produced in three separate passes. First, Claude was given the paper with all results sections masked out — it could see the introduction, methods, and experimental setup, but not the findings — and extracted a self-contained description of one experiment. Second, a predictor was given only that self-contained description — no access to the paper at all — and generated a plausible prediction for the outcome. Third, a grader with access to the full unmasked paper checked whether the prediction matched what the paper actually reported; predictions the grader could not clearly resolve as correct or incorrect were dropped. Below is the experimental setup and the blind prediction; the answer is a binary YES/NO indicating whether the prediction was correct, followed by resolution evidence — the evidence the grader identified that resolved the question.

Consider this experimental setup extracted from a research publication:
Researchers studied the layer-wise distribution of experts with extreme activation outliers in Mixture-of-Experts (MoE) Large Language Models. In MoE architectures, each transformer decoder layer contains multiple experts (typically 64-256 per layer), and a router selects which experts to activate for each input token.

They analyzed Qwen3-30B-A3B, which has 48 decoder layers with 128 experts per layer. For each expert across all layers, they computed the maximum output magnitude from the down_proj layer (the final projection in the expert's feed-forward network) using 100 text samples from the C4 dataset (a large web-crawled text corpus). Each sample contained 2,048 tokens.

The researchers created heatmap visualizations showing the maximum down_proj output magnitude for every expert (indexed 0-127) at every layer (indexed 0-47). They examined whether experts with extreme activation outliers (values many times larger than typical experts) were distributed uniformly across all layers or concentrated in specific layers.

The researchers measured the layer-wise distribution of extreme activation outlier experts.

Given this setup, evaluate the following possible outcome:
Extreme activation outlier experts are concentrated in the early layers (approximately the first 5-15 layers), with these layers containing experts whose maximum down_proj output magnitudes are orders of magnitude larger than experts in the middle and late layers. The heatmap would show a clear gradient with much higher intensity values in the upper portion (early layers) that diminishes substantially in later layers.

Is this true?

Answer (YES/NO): NO